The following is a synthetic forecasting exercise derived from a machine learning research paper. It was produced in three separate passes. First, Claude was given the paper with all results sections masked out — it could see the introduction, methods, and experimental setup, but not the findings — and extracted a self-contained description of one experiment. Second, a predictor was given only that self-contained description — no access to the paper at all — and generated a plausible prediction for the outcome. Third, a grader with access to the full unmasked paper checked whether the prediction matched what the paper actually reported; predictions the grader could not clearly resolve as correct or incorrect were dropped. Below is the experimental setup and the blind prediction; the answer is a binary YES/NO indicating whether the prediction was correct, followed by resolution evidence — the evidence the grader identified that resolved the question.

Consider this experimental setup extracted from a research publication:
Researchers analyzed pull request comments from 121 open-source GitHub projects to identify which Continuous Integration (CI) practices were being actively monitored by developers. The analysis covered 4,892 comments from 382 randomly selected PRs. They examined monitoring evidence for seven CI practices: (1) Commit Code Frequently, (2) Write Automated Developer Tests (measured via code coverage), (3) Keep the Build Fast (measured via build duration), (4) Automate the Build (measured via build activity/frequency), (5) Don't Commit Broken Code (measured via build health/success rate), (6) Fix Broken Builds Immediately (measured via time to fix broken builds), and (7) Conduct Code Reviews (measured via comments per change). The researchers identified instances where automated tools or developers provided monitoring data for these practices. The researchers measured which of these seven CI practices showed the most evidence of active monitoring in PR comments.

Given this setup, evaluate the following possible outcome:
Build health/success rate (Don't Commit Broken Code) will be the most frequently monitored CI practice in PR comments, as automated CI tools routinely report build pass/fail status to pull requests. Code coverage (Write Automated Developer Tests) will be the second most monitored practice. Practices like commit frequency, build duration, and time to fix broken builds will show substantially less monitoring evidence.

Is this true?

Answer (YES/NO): NO